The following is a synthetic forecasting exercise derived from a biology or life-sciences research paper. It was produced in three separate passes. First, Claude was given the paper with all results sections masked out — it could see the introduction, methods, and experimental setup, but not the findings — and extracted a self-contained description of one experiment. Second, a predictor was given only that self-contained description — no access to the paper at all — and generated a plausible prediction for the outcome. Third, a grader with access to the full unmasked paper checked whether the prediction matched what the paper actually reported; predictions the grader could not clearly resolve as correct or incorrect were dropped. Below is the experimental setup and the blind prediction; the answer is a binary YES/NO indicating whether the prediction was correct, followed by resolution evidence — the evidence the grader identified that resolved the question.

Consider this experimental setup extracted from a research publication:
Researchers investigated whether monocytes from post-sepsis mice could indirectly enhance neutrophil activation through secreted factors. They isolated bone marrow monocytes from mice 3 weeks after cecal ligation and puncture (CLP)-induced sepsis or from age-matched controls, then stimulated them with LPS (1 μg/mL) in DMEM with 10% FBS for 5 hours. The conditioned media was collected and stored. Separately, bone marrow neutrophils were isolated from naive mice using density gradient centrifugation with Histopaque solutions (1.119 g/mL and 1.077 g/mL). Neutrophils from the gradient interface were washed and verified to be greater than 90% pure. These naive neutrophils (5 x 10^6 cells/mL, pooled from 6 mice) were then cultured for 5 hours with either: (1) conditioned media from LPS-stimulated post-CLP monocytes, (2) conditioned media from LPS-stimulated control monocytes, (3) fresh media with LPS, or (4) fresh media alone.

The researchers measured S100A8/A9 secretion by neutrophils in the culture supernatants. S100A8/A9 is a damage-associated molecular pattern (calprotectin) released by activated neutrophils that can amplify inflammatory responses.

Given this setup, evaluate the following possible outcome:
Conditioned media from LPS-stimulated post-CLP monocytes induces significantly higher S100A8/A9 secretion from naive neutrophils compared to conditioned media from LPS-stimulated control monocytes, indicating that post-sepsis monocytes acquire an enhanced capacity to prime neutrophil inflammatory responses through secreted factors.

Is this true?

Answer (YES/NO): YES